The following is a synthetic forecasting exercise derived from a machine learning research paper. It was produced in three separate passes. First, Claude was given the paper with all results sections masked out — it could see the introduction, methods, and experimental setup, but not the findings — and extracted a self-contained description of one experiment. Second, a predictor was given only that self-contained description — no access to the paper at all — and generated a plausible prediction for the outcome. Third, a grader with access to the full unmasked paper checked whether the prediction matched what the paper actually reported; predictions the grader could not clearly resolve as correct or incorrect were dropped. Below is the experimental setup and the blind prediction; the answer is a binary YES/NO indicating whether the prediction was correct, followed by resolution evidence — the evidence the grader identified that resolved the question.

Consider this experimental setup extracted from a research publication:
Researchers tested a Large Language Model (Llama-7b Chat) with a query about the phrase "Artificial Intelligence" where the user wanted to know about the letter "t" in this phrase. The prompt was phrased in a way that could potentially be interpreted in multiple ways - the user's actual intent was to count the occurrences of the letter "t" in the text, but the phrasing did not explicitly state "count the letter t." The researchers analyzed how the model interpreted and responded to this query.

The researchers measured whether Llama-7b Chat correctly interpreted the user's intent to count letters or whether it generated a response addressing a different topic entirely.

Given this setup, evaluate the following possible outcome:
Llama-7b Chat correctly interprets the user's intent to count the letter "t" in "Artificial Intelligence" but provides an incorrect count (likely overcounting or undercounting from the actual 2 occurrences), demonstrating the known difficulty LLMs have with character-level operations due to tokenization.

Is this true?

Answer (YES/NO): NO